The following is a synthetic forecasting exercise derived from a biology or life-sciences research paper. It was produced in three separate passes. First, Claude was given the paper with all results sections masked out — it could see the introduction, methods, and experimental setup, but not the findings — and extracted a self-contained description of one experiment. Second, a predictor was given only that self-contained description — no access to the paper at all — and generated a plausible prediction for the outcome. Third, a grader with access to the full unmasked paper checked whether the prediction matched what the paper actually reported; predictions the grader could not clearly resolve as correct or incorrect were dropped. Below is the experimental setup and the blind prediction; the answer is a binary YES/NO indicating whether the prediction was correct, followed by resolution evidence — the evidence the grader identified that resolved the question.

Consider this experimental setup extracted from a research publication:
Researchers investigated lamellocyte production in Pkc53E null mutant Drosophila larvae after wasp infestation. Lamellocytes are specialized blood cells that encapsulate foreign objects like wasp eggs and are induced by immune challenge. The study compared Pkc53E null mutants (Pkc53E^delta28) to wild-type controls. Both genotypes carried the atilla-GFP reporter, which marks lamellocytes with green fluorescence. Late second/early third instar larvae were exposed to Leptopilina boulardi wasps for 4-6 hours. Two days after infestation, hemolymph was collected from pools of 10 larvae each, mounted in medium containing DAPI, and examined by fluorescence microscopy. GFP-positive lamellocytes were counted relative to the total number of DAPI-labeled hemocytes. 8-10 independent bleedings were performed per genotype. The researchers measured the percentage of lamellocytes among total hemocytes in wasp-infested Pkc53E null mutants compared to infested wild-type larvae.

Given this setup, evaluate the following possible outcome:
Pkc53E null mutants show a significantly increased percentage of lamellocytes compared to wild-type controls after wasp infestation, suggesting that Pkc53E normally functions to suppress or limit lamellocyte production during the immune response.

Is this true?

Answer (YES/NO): NO